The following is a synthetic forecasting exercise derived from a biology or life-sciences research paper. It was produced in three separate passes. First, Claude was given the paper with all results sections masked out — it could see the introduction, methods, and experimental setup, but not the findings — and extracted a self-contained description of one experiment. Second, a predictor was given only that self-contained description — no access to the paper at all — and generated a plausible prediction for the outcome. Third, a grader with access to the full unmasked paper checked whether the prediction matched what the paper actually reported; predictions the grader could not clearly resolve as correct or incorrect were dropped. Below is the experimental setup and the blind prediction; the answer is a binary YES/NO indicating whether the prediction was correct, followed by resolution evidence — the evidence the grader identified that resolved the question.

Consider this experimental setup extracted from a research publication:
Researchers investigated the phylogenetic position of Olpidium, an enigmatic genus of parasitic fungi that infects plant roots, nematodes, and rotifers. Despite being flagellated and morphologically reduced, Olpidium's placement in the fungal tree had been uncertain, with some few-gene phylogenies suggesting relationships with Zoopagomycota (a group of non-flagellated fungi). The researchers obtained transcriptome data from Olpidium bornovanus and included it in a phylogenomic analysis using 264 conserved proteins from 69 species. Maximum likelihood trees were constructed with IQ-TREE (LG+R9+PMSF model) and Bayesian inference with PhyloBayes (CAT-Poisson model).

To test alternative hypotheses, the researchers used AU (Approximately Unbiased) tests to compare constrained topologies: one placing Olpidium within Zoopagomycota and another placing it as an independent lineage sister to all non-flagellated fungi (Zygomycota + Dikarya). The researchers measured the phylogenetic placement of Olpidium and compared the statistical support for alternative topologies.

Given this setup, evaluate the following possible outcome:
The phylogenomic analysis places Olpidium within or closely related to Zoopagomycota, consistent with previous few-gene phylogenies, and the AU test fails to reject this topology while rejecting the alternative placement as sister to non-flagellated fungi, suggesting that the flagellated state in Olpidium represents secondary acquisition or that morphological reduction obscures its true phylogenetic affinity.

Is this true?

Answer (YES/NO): NO